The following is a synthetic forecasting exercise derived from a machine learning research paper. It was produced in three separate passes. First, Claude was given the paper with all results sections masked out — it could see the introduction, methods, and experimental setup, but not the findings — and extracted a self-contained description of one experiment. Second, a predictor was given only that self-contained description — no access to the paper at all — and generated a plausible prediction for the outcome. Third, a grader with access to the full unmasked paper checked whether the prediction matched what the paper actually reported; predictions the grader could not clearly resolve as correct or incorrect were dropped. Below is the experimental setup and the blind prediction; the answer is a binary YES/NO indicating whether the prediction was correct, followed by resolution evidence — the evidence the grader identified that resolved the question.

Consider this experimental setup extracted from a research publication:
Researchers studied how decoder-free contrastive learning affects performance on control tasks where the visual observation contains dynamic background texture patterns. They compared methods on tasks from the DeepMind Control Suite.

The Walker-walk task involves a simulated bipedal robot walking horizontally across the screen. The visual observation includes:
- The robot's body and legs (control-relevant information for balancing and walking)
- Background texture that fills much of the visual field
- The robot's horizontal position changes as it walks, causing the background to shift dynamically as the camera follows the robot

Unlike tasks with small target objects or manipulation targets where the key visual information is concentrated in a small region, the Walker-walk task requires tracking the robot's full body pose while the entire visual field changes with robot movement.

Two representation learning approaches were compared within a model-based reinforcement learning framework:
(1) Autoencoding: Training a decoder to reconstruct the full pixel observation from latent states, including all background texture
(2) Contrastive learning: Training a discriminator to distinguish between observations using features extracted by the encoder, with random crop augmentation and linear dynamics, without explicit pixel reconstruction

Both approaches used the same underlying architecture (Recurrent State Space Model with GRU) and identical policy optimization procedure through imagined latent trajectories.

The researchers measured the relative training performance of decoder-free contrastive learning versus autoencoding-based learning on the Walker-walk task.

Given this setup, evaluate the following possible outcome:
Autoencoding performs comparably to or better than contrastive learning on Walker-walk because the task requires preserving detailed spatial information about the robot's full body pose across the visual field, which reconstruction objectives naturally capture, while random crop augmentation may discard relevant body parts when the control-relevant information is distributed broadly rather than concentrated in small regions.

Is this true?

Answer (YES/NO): YES